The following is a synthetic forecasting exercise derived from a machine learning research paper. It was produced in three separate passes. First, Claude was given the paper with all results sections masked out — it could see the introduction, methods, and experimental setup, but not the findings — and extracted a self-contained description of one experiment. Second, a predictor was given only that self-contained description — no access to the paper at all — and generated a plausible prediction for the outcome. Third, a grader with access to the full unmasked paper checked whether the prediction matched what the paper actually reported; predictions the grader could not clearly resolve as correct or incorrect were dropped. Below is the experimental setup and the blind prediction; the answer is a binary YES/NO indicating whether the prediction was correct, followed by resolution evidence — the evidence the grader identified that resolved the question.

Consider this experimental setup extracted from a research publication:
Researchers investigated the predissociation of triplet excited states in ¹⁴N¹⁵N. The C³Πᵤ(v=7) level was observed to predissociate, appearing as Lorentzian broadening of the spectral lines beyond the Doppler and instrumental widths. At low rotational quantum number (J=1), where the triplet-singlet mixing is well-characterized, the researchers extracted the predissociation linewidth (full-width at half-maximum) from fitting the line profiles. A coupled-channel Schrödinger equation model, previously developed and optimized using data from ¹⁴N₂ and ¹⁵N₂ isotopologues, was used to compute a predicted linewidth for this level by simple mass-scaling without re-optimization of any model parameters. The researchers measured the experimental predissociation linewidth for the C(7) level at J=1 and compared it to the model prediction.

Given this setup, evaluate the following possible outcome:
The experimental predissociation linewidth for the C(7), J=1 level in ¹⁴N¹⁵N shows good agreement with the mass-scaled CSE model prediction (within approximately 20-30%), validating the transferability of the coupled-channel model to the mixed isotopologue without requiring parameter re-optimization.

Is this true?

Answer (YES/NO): YES